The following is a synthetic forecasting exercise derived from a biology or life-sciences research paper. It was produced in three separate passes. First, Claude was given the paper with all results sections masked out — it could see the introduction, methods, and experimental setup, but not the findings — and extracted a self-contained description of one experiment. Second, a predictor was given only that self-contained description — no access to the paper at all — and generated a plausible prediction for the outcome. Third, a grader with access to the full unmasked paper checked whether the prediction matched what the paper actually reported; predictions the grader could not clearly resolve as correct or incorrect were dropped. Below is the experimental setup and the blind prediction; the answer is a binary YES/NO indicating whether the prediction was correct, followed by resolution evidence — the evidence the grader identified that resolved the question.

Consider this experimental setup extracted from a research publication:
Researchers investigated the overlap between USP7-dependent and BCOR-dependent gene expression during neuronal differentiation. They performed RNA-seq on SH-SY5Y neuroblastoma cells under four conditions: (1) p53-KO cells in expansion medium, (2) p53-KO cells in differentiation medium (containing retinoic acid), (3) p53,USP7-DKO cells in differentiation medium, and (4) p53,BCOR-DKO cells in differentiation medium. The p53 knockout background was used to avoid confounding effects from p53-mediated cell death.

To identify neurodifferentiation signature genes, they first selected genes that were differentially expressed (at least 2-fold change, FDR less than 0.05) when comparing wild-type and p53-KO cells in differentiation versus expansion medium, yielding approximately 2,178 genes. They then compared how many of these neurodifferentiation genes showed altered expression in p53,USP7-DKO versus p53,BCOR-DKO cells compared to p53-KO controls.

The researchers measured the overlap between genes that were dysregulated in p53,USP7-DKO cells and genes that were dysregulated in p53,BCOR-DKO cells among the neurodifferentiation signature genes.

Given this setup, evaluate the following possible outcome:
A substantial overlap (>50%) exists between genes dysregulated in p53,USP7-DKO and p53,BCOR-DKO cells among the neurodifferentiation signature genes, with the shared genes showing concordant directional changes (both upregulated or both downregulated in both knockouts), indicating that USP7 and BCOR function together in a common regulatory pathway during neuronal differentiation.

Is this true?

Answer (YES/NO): YES